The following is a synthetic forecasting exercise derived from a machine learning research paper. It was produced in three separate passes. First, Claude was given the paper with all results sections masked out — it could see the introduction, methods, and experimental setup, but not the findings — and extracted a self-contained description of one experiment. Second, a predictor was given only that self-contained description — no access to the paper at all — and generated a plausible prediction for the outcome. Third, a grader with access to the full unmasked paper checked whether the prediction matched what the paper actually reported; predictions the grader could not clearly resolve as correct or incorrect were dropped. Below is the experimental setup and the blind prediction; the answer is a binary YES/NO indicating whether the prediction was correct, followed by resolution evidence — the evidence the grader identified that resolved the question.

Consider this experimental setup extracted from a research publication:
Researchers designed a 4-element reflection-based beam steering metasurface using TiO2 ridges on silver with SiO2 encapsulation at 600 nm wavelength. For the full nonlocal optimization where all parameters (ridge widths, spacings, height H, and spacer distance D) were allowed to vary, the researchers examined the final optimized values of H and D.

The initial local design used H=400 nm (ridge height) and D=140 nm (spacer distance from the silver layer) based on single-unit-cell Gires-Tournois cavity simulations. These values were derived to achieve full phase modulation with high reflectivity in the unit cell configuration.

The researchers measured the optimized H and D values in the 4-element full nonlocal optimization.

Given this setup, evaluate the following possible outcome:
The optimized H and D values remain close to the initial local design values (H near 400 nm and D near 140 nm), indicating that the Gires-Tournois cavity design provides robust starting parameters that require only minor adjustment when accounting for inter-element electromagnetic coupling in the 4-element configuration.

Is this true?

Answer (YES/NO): NO